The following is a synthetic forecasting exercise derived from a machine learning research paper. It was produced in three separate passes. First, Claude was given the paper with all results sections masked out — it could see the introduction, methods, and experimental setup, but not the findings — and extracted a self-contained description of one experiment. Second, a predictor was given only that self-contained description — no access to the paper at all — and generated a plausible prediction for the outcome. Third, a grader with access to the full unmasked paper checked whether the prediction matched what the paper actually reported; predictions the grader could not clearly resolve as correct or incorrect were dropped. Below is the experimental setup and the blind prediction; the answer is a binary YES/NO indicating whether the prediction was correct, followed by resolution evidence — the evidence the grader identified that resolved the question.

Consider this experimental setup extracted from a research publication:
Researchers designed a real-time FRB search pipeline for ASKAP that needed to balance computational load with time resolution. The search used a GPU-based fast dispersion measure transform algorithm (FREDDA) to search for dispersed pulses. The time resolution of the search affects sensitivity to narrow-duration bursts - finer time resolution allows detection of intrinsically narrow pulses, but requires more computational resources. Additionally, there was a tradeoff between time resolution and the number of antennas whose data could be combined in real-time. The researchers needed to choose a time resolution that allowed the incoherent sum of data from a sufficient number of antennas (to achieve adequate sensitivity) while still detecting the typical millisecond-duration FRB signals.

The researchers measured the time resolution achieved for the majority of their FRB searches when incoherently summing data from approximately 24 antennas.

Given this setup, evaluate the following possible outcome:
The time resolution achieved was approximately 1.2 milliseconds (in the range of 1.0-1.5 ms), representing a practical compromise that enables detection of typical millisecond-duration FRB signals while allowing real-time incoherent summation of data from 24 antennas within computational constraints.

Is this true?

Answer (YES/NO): YES